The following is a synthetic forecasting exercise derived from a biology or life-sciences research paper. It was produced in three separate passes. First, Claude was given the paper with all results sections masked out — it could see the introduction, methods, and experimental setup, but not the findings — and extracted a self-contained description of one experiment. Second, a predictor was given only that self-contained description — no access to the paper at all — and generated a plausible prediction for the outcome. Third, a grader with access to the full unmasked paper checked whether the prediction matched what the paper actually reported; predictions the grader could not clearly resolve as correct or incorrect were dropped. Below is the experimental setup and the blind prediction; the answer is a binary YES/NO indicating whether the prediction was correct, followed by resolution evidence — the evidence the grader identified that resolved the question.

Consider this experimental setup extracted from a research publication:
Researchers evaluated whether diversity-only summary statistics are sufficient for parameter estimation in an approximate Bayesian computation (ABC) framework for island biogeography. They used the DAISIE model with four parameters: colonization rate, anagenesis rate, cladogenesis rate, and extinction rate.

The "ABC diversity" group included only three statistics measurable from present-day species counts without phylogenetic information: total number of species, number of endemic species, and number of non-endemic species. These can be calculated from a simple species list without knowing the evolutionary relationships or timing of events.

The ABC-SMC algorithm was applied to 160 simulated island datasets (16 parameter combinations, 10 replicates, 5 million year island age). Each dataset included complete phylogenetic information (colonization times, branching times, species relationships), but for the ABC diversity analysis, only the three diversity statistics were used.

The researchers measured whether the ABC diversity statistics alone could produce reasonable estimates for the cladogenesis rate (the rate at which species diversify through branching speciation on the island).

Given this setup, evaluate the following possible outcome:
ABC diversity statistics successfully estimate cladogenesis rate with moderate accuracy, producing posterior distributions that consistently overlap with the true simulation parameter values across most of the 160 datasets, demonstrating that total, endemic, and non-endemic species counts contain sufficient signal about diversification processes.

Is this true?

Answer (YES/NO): NO